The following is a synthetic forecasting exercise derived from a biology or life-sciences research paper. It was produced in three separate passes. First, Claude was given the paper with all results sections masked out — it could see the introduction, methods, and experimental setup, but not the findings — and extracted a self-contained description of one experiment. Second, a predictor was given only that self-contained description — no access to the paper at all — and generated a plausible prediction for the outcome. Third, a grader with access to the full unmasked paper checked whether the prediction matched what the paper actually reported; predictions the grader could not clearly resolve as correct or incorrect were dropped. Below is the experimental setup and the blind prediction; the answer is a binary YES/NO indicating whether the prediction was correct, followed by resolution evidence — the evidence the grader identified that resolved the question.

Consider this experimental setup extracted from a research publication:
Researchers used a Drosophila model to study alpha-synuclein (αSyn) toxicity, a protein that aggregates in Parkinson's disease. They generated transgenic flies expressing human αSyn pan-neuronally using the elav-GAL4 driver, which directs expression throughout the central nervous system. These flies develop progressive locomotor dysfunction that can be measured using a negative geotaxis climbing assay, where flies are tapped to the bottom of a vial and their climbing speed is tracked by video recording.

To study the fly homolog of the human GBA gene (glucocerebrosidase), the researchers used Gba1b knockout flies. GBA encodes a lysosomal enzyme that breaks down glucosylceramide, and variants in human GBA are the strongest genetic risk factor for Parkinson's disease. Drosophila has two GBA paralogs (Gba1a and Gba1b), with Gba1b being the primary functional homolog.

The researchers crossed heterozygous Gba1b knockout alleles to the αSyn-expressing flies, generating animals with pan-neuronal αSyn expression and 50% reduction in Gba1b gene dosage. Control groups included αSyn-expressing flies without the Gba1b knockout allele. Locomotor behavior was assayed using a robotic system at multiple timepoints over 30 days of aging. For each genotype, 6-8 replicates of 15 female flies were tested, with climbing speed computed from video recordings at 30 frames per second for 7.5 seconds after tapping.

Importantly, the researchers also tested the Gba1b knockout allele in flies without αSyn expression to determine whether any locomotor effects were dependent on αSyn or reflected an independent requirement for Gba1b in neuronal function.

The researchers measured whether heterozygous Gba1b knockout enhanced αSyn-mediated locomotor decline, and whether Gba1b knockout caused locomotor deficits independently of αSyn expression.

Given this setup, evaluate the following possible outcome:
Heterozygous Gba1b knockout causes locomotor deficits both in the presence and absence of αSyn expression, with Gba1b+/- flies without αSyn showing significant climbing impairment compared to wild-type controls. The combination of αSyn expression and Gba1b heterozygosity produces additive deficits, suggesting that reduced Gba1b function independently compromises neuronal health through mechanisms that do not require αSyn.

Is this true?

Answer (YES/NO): NO